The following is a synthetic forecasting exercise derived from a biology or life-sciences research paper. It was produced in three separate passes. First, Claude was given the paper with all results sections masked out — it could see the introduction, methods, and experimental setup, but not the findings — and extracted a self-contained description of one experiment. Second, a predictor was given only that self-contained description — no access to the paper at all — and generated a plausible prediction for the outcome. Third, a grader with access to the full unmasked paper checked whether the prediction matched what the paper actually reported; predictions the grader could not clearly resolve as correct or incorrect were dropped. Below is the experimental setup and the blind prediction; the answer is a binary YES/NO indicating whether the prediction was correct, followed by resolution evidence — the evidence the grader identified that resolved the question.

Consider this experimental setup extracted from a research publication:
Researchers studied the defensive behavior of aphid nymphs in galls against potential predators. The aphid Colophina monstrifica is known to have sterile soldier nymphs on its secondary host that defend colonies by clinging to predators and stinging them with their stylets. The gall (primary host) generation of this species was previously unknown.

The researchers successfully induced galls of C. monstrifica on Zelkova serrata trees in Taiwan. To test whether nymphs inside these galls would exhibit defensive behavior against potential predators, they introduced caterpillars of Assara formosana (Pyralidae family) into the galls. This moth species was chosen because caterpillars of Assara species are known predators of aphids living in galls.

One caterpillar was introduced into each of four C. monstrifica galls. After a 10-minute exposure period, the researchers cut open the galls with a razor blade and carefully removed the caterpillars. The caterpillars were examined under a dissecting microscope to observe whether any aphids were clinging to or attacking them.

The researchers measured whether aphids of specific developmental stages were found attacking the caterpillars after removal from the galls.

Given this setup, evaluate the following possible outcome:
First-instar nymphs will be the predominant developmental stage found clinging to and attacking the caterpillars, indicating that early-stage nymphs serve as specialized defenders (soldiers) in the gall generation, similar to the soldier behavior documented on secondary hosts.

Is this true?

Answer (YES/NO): NO